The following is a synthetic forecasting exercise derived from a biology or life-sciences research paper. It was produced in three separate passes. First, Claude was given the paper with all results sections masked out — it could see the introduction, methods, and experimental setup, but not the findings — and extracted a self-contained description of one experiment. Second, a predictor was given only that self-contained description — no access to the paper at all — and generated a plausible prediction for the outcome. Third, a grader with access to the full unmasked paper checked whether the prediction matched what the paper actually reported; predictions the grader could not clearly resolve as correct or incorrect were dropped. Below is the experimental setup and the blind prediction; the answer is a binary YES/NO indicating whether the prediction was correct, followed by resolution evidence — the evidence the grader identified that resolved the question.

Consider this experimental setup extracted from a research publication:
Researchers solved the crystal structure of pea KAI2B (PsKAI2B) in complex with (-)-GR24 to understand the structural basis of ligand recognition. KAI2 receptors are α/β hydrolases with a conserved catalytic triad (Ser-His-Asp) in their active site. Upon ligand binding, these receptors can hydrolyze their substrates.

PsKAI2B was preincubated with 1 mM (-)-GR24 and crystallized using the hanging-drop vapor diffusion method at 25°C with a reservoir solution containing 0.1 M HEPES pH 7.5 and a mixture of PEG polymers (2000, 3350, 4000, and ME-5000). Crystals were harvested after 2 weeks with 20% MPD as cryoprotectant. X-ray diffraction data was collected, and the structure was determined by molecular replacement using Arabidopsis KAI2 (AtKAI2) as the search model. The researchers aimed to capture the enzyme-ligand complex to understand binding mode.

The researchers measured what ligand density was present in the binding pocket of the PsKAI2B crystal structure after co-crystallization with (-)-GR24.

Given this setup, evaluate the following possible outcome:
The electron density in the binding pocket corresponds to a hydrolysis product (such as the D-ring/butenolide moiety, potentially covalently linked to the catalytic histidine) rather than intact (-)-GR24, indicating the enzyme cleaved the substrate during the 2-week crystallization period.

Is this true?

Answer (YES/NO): NO